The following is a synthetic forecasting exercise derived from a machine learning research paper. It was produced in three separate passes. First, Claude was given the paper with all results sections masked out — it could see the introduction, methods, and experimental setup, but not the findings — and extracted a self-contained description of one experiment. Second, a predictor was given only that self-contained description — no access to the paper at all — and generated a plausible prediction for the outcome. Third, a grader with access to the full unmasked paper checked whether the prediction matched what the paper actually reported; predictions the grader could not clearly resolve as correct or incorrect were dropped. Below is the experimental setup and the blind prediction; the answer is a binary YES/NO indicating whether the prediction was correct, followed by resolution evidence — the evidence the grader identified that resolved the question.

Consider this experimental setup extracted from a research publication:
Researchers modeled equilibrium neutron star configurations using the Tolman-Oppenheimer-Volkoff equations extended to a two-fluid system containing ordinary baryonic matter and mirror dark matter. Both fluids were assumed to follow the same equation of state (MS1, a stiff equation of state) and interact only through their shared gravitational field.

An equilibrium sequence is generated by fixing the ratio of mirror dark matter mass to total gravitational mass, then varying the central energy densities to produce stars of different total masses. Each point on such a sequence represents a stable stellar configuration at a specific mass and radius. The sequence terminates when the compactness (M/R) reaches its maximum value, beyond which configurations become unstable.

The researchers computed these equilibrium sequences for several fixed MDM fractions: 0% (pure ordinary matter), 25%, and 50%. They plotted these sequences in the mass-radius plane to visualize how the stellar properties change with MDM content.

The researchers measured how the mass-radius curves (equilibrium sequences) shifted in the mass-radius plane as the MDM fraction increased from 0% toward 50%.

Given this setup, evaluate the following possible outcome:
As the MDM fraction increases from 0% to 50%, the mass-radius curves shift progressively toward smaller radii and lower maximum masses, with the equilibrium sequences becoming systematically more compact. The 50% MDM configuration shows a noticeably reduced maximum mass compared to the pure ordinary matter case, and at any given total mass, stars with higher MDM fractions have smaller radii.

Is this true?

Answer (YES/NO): YES